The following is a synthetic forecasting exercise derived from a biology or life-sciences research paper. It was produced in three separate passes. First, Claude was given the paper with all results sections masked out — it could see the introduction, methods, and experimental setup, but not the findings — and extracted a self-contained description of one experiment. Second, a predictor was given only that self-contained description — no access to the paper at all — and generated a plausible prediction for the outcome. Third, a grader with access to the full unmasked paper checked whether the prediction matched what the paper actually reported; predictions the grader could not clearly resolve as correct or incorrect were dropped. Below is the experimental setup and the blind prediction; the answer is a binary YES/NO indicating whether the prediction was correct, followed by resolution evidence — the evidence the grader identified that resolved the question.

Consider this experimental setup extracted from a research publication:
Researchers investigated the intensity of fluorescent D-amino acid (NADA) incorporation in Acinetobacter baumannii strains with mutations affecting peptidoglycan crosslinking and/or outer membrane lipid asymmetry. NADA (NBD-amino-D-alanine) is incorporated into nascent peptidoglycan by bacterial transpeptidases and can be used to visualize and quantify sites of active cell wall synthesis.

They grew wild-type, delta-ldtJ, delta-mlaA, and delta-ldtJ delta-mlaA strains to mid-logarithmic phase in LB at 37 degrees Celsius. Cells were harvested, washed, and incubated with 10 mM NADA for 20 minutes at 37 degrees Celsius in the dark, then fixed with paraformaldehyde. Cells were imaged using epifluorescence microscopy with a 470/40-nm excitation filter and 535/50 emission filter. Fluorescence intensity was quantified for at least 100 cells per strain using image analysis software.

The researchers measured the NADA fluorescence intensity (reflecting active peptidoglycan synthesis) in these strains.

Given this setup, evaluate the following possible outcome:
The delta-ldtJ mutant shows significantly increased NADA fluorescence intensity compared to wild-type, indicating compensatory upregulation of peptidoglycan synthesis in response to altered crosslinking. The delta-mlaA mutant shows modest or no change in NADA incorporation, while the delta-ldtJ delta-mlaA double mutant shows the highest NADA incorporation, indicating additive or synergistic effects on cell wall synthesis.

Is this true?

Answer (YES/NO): NO